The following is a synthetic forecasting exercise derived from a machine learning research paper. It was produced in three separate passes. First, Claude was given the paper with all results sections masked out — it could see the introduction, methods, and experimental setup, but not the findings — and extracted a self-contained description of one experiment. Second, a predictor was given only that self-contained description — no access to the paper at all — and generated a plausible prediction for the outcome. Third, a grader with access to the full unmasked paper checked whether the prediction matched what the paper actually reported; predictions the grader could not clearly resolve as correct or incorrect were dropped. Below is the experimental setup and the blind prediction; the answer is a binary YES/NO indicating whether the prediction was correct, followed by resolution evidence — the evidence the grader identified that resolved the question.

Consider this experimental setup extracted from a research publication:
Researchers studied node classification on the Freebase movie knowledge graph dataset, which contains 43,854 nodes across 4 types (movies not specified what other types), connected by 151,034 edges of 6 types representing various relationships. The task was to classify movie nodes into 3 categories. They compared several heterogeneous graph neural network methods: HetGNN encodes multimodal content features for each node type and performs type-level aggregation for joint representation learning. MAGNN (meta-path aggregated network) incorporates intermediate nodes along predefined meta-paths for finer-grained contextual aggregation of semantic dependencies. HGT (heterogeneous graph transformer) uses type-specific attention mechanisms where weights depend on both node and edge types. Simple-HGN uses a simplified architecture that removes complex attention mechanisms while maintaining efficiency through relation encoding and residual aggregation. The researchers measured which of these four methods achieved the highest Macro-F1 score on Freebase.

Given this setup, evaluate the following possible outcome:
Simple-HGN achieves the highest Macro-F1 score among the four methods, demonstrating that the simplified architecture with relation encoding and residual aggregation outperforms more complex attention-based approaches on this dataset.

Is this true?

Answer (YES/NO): YES